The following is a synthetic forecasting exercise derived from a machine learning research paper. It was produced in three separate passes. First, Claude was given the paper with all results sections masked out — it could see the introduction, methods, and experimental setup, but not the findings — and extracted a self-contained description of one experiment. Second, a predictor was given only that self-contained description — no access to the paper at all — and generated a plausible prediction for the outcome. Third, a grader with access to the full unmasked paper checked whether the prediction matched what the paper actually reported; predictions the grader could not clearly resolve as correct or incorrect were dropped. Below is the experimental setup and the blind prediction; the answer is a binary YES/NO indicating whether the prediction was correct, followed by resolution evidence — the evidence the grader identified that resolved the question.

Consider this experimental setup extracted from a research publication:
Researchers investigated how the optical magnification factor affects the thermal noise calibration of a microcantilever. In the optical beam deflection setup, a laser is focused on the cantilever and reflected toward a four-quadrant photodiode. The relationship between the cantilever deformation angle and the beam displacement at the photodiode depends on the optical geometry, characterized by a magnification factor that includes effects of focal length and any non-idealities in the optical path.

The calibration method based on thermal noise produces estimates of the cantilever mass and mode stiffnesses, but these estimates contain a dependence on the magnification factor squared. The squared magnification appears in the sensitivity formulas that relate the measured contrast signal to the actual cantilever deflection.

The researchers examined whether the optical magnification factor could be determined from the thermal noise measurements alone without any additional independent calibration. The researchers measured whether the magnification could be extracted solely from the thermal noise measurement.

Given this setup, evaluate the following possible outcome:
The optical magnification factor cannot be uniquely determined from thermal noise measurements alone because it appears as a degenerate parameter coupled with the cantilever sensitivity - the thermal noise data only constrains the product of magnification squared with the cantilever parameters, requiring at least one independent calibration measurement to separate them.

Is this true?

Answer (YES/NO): YES